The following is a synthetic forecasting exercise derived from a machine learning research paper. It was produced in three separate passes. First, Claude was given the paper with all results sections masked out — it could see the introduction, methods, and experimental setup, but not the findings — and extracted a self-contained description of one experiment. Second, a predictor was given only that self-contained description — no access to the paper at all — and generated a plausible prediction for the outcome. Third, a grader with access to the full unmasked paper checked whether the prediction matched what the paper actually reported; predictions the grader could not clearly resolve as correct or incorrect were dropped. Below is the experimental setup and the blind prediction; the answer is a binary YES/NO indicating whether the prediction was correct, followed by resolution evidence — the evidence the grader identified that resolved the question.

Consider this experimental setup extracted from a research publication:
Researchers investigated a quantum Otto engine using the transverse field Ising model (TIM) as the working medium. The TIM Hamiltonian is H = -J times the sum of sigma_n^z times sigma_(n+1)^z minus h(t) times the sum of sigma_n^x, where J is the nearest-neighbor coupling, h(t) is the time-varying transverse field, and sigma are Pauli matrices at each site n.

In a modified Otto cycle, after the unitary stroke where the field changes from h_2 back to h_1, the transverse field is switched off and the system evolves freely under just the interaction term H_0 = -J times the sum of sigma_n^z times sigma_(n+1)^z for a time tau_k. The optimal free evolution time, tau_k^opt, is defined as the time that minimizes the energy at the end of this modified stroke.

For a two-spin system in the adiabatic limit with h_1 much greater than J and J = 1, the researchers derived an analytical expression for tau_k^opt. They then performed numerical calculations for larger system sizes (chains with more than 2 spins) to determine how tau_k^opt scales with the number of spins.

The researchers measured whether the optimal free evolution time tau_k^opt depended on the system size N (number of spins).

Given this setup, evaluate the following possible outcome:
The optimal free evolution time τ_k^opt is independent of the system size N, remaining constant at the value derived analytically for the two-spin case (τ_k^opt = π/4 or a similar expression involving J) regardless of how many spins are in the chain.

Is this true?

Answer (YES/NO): YES